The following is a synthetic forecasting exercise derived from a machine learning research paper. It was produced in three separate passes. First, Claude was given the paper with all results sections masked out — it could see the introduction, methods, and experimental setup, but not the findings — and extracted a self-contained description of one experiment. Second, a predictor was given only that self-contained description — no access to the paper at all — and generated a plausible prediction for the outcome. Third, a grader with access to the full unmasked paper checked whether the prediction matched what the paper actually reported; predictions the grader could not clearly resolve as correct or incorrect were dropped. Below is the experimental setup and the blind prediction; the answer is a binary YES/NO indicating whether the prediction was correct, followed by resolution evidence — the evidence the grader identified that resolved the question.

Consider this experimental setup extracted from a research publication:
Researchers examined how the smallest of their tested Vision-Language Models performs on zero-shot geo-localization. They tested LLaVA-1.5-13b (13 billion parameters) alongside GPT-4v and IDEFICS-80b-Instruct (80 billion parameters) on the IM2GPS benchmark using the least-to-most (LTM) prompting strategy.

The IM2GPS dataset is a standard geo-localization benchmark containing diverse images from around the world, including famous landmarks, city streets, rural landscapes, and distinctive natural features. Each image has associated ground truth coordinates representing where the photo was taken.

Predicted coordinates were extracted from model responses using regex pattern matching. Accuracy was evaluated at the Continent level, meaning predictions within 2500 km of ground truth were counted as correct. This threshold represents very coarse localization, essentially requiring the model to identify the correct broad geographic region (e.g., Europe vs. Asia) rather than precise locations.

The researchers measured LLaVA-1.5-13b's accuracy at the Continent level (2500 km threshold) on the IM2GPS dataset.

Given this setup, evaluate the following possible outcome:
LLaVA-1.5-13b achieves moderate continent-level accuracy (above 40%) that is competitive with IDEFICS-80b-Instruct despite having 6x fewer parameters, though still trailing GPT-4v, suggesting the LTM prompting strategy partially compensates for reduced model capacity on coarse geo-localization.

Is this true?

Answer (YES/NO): NO